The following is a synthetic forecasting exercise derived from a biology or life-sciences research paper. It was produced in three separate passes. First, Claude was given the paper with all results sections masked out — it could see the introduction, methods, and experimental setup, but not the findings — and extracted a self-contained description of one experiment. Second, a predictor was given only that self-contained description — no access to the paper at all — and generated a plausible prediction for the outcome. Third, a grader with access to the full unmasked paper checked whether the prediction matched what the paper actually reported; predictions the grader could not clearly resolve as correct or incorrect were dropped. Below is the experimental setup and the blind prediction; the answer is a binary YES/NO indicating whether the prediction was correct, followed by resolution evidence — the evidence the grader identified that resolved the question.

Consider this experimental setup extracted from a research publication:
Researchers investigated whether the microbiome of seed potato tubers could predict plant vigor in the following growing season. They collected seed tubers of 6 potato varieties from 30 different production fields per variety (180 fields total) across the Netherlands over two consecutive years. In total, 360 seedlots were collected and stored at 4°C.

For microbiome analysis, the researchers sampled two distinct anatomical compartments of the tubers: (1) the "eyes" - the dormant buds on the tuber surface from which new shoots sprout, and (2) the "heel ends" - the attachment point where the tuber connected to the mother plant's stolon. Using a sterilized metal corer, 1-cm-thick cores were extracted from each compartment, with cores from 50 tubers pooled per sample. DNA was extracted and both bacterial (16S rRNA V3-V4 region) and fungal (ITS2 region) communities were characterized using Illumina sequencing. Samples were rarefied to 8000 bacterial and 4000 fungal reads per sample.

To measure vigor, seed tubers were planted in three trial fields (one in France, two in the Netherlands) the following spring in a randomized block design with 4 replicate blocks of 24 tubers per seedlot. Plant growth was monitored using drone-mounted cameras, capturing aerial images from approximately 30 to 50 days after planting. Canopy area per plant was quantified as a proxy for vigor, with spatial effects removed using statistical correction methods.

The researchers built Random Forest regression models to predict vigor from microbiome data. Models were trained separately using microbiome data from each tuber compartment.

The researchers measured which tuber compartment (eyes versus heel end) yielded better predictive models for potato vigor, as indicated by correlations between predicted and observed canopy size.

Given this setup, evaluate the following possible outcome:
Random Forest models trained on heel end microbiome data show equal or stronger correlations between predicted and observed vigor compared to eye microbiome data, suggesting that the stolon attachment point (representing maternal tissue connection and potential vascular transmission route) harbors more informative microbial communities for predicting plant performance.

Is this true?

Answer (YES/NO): NO